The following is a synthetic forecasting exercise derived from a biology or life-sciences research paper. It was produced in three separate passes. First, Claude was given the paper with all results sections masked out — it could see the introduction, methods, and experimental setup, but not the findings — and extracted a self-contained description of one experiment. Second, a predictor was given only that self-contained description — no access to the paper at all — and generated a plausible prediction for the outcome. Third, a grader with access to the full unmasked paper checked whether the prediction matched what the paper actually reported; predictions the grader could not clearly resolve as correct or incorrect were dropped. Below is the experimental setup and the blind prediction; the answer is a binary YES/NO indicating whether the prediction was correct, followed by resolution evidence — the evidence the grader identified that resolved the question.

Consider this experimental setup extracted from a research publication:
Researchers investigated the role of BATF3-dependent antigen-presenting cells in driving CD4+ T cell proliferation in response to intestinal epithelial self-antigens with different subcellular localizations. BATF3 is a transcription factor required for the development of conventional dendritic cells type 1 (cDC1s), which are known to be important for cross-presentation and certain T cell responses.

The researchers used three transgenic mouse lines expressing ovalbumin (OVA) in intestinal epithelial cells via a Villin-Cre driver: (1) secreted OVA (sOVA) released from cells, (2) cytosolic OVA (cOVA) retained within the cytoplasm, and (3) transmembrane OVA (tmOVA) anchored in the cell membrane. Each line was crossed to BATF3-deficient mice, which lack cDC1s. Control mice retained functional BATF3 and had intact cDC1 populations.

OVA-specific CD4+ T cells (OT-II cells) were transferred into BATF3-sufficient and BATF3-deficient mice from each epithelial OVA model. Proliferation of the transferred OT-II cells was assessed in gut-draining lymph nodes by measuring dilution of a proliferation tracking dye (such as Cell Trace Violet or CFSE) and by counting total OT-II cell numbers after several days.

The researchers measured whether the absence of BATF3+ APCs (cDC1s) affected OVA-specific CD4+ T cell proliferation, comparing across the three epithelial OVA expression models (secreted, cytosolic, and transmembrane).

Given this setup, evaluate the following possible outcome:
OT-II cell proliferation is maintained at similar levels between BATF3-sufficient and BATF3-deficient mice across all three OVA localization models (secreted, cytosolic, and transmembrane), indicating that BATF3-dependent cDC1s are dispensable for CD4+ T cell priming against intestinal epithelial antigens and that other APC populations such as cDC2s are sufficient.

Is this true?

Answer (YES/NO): NO